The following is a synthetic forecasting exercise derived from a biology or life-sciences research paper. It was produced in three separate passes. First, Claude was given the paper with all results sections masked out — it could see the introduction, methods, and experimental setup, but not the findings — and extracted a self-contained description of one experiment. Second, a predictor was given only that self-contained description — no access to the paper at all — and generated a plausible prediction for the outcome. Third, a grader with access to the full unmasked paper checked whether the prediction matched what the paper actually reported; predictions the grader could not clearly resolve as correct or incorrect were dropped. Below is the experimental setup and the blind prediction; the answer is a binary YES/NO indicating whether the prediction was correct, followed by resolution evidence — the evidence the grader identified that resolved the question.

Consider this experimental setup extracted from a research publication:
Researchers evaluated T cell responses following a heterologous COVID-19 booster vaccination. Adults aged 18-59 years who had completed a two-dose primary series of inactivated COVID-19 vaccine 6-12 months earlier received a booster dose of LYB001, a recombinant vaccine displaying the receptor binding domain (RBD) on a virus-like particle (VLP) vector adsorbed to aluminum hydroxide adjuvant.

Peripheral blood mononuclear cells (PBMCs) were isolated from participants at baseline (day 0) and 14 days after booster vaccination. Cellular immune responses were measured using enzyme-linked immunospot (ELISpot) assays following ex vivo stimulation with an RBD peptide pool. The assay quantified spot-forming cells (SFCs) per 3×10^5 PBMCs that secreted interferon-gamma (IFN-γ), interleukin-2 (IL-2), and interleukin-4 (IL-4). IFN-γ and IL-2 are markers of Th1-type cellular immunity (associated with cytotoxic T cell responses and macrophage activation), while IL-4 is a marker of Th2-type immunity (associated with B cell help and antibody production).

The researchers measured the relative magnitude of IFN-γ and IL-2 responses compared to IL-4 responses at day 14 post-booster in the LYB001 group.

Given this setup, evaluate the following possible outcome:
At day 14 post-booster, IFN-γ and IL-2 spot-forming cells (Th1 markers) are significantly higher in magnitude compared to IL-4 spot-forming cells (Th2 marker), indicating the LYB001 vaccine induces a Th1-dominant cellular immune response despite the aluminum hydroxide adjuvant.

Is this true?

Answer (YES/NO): NO